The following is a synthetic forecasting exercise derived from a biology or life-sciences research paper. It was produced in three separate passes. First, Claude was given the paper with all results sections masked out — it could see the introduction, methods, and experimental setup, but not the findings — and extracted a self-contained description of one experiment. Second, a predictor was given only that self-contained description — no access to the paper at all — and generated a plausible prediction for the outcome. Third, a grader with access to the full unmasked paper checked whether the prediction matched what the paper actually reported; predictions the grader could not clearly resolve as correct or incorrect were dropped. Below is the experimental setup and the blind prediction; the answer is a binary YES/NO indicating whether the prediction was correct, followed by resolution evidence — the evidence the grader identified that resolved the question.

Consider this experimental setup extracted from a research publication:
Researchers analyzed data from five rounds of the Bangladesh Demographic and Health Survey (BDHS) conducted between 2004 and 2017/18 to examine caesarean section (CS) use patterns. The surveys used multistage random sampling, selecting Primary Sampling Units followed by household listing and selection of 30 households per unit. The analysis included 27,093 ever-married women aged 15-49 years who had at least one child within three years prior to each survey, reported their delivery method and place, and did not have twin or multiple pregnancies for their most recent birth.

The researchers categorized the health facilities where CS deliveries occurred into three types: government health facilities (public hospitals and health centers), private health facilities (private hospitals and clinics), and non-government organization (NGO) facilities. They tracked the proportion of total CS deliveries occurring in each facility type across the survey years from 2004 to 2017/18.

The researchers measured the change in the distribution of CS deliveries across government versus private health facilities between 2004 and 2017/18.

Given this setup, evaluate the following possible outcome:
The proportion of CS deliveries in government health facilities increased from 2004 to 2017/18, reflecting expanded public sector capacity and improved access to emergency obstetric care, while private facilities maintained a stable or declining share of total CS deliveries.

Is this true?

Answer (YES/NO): NO